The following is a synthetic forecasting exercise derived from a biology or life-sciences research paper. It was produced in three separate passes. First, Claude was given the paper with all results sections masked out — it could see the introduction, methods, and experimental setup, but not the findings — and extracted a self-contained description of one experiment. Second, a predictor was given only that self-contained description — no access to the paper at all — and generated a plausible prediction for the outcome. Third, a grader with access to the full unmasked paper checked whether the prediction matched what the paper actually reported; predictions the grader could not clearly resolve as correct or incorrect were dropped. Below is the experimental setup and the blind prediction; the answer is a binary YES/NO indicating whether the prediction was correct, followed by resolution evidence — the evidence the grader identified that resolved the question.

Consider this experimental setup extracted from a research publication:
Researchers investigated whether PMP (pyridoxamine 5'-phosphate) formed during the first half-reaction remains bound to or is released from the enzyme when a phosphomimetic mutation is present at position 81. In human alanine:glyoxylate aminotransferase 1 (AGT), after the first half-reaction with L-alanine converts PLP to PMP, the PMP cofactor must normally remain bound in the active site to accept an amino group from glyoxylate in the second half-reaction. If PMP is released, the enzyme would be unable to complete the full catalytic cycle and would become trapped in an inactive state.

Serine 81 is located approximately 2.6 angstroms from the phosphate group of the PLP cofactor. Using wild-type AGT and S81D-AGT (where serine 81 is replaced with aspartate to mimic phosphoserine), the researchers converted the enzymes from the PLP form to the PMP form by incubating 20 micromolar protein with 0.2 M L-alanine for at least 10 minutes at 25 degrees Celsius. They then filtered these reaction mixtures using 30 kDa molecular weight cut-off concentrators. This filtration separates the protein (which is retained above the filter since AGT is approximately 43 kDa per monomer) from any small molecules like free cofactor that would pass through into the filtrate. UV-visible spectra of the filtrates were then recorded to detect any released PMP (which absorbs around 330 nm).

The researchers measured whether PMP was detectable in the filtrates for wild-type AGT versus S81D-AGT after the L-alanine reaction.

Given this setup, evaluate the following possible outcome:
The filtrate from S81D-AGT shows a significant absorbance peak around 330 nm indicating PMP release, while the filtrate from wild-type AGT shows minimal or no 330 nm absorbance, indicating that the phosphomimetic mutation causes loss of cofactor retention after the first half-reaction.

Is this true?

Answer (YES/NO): NO